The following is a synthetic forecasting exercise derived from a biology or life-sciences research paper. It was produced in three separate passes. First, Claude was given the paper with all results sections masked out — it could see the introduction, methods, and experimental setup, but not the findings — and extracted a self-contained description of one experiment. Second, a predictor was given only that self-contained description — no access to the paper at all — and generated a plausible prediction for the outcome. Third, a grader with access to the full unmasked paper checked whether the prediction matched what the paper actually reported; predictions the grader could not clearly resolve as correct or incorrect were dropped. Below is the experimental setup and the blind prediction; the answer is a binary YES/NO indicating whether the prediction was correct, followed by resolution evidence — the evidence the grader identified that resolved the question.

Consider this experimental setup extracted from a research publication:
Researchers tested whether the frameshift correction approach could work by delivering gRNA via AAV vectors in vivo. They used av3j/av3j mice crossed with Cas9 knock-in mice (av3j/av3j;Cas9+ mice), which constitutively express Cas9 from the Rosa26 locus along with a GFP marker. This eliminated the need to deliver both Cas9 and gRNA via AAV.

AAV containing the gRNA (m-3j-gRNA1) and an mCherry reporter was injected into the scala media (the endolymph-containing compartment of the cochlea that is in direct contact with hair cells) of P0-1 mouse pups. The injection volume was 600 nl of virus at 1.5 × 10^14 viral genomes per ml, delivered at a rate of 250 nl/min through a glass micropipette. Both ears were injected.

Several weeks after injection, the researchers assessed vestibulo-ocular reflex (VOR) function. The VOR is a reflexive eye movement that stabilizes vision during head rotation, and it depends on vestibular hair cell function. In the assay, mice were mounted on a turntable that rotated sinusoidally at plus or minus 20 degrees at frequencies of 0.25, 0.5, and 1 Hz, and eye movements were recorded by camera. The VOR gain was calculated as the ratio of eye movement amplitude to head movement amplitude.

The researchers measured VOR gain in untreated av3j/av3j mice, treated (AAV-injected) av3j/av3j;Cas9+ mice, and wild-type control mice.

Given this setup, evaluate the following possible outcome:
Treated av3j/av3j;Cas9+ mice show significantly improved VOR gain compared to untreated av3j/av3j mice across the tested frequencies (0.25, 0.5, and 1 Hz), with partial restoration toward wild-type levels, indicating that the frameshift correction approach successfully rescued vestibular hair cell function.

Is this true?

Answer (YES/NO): NO